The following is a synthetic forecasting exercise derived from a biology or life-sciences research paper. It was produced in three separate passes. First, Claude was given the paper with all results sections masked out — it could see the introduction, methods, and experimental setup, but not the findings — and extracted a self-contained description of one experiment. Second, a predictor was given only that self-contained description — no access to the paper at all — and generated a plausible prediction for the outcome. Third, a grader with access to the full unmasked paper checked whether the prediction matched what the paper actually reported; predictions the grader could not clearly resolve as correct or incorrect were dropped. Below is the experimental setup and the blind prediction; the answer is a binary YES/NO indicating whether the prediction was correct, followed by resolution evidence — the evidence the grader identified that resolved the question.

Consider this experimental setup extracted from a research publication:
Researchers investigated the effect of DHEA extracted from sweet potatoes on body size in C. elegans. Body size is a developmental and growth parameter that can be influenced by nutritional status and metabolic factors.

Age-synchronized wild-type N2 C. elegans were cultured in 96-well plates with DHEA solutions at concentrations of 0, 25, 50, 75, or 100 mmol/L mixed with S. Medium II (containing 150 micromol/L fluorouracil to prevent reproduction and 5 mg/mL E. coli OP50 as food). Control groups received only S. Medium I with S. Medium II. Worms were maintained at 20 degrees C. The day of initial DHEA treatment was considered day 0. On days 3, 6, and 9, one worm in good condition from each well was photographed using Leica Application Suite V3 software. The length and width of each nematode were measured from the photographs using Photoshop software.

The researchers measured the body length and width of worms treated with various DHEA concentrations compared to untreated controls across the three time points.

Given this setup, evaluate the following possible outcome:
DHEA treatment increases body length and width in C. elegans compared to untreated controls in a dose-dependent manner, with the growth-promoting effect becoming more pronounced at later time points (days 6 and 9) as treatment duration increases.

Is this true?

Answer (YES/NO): NO